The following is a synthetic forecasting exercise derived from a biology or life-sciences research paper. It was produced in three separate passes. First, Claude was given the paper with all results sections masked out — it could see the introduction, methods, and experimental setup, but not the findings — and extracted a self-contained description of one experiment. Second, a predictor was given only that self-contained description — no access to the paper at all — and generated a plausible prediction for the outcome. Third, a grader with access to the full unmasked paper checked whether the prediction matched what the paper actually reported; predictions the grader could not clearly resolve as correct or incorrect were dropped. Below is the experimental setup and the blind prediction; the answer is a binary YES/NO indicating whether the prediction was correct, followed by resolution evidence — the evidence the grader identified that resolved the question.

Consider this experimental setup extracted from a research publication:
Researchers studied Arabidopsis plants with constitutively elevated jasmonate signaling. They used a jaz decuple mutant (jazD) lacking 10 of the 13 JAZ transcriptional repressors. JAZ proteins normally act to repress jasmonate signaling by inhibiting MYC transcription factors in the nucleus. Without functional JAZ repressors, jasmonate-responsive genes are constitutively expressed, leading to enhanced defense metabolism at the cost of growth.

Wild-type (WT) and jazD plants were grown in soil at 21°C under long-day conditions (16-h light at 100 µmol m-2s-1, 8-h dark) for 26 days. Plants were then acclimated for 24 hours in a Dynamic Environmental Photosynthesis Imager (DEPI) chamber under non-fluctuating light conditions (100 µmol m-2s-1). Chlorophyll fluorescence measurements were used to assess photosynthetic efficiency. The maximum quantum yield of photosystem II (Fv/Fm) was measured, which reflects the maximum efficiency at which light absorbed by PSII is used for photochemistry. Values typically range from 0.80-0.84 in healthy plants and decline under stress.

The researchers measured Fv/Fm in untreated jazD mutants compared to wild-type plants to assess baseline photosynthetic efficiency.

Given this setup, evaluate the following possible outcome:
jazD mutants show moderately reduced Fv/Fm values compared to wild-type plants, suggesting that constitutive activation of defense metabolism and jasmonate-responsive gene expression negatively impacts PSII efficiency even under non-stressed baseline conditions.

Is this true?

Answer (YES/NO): NO